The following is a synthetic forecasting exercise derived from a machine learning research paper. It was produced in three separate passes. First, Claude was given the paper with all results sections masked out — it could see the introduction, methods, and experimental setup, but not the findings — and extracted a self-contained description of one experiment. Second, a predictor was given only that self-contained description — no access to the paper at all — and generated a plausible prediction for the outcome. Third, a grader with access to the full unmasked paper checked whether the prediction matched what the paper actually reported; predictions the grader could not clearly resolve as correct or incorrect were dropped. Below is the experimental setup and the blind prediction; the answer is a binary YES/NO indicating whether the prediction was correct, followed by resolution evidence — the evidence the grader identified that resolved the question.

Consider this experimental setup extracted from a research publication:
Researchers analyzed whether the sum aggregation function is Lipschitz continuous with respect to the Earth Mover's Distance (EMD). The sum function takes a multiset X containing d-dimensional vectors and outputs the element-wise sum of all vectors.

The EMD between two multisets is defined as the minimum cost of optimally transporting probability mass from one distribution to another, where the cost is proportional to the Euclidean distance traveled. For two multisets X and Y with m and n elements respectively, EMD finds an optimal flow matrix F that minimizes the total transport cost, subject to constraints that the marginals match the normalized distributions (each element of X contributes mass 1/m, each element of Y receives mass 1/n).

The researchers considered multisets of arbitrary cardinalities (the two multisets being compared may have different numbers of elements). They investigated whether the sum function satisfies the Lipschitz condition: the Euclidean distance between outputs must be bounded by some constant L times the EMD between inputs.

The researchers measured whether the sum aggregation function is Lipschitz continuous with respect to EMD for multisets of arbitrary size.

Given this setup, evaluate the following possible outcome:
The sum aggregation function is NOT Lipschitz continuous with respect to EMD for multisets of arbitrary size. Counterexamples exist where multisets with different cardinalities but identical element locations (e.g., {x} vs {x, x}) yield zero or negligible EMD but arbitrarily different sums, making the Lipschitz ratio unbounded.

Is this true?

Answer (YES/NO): YES